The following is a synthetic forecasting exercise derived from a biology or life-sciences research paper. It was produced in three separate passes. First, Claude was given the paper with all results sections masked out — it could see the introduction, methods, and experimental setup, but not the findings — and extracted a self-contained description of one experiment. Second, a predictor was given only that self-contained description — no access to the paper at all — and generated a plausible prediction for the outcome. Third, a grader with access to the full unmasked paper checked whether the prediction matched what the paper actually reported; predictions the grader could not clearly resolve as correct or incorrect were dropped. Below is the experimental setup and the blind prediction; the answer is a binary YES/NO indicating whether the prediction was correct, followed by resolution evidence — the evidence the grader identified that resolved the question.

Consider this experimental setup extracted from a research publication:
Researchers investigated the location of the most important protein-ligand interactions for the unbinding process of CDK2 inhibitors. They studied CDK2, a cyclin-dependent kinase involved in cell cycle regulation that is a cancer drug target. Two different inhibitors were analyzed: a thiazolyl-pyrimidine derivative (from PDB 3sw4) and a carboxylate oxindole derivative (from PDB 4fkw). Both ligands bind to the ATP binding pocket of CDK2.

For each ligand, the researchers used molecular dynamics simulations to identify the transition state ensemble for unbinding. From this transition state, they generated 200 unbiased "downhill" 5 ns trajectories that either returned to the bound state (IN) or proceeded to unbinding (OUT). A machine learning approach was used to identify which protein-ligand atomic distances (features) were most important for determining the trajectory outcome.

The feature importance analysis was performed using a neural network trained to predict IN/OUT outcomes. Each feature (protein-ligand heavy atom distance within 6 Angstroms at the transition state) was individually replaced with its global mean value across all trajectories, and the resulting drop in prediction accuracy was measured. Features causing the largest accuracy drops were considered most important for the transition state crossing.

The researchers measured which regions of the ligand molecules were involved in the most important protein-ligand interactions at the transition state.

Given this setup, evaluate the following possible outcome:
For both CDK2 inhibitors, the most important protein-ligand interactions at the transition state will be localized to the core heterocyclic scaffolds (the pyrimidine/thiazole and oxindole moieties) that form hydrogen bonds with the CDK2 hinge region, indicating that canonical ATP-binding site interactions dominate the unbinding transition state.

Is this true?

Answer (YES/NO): NO